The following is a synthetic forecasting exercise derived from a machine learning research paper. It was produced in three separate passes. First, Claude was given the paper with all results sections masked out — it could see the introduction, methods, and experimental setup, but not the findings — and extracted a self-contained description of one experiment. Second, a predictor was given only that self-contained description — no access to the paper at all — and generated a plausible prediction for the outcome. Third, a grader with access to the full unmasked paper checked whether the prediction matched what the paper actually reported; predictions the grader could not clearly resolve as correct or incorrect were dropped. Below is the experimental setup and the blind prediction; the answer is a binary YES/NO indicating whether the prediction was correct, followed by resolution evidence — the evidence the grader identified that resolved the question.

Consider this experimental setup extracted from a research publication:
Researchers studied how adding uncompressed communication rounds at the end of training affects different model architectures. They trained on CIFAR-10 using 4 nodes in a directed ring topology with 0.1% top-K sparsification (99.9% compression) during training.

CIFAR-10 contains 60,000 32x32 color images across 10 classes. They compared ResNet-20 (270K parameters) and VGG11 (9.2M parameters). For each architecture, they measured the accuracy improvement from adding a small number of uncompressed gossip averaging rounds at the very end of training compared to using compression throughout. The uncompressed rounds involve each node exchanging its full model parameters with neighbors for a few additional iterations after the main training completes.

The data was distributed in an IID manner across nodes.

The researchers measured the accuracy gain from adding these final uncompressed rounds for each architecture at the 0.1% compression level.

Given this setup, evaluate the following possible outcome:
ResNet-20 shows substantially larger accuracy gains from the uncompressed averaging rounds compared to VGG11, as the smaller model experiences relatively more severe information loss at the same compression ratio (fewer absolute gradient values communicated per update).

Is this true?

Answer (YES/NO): NO